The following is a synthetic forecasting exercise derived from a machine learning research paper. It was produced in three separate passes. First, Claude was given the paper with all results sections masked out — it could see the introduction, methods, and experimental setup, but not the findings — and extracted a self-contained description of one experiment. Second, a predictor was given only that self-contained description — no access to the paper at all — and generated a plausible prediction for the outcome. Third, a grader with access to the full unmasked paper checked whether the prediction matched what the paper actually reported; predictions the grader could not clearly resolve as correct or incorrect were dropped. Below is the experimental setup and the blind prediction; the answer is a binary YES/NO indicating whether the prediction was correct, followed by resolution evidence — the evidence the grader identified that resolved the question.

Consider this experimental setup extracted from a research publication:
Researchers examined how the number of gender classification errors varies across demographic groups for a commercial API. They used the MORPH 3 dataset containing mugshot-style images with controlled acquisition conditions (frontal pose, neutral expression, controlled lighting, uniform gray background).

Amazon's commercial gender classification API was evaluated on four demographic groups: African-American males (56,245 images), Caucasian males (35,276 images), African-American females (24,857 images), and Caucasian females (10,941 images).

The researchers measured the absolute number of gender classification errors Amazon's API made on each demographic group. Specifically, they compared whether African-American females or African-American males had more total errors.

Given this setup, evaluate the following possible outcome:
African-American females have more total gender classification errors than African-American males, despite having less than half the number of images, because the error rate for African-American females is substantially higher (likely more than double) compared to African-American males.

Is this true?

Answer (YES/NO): YES